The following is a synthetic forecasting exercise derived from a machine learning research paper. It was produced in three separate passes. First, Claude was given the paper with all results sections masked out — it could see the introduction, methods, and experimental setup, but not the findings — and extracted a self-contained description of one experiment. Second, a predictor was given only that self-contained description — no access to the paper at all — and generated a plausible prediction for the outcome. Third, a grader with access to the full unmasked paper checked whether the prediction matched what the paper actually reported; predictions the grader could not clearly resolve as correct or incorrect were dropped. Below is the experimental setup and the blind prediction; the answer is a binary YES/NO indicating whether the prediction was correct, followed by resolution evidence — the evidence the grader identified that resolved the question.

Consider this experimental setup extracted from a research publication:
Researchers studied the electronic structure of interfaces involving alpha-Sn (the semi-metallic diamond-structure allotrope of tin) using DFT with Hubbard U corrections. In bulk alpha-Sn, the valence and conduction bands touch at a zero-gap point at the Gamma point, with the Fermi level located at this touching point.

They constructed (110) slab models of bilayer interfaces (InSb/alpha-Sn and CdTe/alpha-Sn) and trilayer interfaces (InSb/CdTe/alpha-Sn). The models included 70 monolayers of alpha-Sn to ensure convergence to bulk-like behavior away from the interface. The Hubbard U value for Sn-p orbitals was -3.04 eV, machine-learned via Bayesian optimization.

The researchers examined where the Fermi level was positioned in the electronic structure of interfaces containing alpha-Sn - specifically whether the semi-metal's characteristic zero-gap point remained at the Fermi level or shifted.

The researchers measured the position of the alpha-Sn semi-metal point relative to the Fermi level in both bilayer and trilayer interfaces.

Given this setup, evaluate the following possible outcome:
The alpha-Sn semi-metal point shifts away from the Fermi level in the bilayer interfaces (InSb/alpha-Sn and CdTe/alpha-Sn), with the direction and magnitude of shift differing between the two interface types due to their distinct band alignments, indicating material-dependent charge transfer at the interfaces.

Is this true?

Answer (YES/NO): NO